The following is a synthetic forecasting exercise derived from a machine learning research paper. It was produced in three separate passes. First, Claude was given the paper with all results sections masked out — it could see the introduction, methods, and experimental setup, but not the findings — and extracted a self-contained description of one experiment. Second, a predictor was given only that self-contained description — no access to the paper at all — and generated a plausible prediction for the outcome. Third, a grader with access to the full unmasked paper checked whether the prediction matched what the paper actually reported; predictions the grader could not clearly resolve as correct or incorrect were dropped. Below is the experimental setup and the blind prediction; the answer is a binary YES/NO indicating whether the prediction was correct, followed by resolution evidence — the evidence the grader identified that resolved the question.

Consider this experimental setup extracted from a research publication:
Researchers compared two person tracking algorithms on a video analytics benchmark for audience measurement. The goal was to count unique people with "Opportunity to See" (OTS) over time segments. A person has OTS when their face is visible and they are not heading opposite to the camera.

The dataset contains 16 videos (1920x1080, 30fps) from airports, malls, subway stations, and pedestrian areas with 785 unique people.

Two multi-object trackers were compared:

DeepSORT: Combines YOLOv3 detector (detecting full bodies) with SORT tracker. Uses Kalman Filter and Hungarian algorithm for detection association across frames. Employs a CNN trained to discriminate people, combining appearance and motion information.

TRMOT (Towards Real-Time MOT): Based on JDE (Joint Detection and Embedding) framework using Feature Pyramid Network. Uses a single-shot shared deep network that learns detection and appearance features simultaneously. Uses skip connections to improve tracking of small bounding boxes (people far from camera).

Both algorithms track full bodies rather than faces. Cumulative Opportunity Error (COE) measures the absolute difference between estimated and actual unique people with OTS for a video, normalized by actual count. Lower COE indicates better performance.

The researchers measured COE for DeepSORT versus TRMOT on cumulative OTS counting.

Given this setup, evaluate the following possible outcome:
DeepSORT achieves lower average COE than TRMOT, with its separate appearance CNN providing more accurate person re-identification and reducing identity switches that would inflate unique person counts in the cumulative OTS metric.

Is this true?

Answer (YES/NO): YES